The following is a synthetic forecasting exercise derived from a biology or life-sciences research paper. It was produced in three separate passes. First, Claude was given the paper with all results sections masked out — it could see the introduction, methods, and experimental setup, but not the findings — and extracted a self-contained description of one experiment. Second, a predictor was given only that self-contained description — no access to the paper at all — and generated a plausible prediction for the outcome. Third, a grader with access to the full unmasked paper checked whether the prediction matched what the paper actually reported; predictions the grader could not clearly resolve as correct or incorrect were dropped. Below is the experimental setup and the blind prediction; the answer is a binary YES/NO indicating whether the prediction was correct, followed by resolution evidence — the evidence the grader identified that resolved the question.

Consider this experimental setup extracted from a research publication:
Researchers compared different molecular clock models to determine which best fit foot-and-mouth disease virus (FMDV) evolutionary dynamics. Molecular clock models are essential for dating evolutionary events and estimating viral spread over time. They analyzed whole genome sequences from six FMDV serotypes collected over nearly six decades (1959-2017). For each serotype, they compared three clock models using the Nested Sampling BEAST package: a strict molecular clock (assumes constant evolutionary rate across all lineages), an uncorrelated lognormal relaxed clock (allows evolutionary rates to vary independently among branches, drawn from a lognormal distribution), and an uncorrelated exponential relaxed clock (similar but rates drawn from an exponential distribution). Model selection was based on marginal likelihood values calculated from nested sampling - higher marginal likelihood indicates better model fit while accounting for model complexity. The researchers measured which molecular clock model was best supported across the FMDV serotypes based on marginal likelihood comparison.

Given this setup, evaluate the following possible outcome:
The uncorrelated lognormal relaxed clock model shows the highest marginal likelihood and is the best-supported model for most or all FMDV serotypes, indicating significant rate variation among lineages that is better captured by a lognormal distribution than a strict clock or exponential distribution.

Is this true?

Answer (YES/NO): YES